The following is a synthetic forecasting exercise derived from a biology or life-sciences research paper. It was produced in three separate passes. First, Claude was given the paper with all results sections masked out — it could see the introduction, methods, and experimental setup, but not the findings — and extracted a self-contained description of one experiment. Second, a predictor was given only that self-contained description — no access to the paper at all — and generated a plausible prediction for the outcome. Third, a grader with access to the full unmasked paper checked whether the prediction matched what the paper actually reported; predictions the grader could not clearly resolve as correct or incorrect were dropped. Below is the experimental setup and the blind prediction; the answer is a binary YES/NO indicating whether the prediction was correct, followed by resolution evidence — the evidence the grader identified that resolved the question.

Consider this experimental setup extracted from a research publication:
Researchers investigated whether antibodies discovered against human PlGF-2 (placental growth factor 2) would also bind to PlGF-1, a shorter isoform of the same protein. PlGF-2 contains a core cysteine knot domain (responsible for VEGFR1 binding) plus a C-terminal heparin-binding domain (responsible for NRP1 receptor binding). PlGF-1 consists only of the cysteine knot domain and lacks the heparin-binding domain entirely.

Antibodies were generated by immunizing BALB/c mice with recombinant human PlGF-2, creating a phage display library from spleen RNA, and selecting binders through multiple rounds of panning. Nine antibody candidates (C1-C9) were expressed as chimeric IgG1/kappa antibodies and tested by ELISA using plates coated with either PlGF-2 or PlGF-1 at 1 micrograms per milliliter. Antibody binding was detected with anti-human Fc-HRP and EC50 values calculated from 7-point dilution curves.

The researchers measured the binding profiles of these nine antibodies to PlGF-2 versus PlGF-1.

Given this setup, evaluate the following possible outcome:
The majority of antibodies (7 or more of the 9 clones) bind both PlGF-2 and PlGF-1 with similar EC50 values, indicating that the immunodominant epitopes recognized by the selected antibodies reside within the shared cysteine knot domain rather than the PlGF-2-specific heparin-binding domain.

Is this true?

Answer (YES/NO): NO